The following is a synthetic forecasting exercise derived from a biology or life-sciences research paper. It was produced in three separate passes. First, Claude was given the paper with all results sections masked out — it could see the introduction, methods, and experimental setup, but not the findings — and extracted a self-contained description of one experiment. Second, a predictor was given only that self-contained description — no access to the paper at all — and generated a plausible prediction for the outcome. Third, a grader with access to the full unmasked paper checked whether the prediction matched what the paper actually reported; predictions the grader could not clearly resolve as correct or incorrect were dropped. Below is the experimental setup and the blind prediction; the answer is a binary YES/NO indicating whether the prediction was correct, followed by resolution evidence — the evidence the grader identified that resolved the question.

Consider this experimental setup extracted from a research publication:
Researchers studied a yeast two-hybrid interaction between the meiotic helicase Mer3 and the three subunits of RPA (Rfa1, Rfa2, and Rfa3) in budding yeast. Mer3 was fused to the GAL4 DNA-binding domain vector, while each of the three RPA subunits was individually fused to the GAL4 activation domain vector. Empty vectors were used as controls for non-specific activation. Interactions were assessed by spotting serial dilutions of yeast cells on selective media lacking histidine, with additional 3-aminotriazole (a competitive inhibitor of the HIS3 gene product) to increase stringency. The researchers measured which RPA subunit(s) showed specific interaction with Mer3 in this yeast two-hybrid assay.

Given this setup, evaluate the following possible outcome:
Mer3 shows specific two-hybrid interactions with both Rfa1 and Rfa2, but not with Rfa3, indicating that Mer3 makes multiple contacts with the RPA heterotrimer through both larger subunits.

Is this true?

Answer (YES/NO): NO